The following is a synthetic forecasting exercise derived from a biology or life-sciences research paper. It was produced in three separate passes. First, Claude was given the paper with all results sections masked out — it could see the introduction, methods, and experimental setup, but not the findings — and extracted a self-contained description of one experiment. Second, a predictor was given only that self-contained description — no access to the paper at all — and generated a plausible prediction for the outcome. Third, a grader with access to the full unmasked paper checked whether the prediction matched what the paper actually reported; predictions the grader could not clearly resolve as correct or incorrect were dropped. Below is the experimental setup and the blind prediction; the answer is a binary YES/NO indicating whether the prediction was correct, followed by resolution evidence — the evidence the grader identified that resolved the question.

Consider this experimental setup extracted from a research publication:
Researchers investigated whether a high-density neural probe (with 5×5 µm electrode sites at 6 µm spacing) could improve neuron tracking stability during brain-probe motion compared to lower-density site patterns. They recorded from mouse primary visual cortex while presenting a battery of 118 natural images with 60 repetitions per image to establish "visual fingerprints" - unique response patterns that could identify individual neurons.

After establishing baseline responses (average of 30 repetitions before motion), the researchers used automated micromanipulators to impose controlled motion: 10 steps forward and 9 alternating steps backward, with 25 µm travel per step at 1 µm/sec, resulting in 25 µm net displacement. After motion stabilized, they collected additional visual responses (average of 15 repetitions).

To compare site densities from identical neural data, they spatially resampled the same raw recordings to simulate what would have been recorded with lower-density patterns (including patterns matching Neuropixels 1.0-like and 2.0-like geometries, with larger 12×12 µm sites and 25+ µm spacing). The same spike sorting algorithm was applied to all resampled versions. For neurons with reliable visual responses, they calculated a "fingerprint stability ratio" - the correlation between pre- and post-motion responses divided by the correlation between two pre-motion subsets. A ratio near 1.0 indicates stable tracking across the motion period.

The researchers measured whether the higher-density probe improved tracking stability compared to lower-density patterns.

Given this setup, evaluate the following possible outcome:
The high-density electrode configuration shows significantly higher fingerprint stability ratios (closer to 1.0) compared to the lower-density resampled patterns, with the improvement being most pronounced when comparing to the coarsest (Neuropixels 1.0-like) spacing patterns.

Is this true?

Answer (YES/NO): NO